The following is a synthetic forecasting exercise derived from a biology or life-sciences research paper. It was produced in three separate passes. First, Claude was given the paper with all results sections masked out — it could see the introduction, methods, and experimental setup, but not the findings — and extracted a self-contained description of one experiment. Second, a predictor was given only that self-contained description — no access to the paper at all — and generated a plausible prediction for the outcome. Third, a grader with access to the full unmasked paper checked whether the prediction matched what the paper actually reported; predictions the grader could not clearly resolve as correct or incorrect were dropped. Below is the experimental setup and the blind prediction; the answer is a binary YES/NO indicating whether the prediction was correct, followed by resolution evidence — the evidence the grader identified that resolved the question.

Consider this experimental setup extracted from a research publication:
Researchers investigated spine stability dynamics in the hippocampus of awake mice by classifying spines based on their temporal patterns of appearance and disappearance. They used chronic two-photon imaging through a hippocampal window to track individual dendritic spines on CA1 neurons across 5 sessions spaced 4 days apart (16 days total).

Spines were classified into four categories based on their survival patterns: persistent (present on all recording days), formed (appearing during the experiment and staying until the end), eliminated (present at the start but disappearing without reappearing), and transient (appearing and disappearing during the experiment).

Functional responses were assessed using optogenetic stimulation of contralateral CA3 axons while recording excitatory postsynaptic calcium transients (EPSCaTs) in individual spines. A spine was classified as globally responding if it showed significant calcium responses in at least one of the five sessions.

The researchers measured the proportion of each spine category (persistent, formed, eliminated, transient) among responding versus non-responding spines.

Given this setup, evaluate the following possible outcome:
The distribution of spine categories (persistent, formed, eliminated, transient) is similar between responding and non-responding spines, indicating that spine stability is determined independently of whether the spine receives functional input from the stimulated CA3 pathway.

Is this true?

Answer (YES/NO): NO